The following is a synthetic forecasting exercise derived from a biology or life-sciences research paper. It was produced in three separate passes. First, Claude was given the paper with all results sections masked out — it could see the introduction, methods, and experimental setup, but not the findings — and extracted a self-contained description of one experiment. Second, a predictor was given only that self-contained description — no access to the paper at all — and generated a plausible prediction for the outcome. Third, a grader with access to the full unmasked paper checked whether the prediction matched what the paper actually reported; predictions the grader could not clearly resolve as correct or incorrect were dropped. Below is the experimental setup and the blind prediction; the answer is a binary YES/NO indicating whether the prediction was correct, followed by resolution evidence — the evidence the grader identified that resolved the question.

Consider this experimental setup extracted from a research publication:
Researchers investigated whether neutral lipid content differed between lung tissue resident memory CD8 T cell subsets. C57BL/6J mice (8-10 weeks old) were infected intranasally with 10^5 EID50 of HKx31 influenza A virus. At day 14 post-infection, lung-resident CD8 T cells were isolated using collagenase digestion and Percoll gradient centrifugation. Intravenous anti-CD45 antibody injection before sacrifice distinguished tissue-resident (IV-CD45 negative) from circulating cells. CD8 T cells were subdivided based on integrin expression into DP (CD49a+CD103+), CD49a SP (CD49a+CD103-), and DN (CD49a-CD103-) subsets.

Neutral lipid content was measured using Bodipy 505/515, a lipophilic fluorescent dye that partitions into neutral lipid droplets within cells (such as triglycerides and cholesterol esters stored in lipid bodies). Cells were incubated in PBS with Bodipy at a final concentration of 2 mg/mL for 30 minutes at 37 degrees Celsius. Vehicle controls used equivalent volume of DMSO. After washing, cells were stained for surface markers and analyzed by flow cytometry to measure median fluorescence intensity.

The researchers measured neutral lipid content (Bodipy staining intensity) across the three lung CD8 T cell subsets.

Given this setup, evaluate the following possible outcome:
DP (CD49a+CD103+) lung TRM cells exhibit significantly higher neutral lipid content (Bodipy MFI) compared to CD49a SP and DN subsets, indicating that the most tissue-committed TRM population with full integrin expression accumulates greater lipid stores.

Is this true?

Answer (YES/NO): YES